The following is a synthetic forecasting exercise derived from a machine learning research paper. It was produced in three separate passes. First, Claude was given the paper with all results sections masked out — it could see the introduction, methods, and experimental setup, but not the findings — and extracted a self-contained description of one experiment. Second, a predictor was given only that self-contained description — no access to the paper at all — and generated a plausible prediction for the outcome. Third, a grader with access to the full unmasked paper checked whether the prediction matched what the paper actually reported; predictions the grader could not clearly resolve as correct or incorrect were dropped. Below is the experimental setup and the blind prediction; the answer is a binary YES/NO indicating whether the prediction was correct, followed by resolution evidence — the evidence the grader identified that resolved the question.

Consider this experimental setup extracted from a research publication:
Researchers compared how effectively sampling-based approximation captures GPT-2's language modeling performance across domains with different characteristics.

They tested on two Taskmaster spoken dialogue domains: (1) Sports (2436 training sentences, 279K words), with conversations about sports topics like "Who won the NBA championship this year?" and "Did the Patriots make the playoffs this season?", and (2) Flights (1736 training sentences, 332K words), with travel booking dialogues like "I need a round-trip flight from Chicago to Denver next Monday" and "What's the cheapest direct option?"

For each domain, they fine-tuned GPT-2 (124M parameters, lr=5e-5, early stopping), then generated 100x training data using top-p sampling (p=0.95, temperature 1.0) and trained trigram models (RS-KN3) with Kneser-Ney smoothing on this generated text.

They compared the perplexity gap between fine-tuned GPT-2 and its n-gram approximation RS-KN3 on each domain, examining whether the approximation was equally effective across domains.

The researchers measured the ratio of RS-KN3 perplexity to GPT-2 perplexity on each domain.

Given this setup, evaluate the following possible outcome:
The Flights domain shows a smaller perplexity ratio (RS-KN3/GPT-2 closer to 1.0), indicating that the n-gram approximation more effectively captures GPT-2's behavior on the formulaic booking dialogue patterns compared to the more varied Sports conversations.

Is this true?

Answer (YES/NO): NO